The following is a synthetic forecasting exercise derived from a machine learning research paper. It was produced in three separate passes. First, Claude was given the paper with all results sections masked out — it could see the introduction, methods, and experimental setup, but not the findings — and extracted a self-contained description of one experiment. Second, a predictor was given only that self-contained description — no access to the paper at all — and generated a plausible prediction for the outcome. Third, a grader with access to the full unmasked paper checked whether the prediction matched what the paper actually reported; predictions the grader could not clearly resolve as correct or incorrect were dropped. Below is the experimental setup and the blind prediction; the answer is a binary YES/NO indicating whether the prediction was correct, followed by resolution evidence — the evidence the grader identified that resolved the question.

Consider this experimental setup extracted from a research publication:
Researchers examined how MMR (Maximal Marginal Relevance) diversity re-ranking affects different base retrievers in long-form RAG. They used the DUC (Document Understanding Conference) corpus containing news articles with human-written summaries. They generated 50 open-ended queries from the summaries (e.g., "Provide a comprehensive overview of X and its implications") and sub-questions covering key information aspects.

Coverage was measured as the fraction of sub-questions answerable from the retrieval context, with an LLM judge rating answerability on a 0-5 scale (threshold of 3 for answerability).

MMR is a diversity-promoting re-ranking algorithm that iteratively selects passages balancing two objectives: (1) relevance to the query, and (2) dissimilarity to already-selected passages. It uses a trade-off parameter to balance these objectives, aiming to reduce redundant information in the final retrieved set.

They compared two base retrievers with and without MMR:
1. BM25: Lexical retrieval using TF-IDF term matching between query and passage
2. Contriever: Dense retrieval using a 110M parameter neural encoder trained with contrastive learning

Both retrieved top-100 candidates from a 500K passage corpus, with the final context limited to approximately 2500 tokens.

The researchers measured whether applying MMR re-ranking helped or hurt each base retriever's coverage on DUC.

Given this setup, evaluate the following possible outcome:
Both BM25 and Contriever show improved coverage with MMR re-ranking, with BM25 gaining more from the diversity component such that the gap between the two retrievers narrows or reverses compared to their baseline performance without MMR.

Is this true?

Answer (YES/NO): NO